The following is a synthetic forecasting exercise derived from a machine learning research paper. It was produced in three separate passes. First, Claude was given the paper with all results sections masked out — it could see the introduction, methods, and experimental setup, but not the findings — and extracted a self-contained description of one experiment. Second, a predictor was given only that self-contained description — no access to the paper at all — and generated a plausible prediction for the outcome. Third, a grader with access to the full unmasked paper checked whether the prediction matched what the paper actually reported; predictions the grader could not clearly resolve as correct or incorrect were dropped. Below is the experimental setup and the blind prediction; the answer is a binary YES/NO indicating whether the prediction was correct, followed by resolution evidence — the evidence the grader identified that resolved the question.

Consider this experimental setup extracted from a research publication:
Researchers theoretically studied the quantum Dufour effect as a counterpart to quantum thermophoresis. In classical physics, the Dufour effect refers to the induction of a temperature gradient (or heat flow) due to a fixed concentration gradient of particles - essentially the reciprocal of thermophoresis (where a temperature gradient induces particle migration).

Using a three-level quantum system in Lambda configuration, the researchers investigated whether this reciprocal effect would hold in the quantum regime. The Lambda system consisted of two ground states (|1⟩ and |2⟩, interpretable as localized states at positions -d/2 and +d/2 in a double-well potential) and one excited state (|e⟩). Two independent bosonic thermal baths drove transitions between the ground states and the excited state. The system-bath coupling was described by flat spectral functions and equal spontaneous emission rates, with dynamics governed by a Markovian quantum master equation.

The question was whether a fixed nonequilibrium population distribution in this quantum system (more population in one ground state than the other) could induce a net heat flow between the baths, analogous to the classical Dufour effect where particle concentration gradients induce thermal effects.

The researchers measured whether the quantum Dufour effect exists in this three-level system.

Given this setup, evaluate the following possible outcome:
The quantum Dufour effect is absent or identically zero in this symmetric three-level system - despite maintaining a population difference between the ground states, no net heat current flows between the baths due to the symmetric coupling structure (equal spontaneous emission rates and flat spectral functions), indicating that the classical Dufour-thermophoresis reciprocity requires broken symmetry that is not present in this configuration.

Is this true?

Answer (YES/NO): NO